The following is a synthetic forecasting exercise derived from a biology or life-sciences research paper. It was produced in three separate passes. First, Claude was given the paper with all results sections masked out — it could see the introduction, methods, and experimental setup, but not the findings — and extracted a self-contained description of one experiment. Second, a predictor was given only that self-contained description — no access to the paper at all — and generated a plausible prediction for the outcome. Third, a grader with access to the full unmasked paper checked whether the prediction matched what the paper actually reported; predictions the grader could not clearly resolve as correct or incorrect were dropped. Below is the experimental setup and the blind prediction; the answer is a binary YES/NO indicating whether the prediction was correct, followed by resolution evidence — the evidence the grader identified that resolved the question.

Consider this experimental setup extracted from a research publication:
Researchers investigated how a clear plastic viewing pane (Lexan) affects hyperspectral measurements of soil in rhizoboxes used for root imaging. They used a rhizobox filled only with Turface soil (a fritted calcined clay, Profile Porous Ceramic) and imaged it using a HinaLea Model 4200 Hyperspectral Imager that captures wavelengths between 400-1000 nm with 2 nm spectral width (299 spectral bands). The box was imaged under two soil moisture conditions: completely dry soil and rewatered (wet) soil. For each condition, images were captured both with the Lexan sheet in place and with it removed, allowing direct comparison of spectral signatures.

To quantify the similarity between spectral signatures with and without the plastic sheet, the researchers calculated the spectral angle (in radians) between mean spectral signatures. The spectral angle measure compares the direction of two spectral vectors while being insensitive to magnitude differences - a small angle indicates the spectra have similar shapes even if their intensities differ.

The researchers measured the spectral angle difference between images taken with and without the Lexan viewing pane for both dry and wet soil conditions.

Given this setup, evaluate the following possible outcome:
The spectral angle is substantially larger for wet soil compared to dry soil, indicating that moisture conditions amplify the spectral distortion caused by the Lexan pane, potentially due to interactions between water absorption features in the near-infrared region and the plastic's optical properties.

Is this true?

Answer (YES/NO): NO